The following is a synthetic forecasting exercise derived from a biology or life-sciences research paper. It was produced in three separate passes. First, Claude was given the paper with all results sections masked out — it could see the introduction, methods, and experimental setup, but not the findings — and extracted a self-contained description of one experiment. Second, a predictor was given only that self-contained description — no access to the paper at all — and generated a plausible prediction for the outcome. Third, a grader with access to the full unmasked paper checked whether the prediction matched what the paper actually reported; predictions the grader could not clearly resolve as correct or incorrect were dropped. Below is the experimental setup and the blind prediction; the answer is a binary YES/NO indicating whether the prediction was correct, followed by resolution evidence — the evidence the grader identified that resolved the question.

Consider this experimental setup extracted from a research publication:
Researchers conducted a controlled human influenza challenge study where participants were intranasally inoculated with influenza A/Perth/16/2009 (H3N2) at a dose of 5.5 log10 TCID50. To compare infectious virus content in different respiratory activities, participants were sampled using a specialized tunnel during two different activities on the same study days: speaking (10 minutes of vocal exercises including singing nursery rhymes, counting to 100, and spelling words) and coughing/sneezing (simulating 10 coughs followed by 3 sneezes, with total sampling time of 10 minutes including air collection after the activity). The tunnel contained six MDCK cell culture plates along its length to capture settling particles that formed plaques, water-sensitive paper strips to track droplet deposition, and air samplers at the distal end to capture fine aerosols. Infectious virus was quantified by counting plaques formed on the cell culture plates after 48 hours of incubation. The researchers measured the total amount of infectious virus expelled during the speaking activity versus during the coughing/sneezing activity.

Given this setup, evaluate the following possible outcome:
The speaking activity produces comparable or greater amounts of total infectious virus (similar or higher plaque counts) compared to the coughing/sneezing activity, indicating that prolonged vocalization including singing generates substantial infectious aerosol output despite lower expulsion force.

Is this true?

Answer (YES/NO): NO